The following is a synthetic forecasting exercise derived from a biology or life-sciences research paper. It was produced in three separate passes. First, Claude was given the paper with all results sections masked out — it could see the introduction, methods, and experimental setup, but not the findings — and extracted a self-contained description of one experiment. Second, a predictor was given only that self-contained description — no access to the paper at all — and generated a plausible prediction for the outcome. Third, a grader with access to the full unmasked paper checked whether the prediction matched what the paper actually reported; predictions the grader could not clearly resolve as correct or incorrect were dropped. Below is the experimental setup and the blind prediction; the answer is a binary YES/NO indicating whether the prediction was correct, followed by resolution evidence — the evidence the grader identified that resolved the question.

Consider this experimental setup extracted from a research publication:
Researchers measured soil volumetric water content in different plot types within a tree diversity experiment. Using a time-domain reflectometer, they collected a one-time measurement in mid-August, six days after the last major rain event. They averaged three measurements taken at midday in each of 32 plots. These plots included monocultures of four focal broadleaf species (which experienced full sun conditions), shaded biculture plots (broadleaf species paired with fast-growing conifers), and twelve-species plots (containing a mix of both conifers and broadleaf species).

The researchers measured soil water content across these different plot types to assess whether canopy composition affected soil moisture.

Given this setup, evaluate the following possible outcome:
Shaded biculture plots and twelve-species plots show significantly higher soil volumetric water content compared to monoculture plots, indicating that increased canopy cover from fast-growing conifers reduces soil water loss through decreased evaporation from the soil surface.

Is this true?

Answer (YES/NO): NO